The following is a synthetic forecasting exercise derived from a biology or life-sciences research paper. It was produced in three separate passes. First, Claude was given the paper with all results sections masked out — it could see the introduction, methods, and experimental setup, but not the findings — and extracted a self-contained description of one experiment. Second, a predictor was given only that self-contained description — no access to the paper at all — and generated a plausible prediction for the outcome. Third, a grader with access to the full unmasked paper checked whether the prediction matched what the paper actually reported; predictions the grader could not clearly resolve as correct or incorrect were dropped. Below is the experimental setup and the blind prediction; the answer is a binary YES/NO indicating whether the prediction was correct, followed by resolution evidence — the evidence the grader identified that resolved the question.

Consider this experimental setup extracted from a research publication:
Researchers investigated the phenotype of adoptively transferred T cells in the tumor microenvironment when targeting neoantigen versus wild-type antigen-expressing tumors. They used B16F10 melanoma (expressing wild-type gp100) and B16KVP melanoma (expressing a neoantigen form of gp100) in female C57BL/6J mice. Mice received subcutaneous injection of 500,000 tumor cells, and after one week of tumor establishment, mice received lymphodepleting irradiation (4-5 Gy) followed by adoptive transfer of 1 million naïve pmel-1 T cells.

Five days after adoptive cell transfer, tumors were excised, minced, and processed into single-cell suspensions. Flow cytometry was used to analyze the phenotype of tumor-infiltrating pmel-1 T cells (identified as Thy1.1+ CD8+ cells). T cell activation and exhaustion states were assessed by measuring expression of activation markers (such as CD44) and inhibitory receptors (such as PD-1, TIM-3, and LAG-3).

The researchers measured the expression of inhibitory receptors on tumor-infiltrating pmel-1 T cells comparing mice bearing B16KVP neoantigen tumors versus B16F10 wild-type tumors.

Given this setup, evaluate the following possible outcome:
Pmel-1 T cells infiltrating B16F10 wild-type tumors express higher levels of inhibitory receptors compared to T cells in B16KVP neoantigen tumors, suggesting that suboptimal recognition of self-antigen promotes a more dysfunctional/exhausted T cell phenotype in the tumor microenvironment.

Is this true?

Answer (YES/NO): NO